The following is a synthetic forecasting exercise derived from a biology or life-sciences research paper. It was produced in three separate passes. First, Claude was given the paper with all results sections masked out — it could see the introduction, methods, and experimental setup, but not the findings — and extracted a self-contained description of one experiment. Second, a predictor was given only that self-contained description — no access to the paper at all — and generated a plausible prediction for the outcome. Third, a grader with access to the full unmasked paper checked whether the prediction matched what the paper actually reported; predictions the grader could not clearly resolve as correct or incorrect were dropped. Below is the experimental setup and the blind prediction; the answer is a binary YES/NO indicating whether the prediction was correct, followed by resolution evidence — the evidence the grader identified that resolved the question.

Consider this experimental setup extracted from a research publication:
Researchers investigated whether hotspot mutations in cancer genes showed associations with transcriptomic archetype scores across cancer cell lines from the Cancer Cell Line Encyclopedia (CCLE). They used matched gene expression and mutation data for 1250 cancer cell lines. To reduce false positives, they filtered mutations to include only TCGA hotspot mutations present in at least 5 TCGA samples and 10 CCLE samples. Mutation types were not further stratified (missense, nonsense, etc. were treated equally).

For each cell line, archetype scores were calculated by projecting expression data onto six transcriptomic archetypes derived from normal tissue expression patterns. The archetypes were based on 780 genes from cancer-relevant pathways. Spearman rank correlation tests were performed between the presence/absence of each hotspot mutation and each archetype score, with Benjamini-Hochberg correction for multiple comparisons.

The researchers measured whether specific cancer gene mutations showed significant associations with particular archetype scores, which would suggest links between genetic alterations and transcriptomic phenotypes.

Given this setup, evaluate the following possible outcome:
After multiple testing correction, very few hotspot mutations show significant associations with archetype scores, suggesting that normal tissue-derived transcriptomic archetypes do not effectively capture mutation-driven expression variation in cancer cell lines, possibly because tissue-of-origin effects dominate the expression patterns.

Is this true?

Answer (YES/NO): NO